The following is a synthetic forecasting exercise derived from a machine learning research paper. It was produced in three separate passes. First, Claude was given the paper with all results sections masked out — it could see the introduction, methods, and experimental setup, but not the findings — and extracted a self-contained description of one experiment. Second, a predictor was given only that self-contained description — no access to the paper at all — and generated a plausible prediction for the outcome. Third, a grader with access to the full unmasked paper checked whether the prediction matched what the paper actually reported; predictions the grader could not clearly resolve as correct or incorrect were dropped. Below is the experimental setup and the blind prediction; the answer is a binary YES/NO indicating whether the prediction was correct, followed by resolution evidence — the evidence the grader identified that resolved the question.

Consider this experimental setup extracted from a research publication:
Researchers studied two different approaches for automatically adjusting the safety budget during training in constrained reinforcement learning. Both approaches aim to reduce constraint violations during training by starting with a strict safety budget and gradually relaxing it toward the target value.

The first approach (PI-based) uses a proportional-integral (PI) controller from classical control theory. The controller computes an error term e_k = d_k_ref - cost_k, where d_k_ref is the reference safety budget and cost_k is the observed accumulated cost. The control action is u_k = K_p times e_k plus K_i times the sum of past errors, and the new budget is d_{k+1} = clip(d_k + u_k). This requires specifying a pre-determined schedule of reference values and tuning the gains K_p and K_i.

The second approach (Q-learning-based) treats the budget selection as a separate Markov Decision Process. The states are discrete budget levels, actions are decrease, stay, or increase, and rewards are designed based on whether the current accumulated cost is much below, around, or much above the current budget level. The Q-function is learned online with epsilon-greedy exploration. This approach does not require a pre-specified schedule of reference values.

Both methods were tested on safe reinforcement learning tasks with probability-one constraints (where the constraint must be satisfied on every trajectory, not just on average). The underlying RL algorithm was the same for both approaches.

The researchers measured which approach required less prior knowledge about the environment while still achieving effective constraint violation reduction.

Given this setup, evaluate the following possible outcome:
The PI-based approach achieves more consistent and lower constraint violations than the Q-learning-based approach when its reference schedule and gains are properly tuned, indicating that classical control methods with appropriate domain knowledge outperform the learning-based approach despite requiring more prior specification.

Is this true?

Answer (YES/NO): YES